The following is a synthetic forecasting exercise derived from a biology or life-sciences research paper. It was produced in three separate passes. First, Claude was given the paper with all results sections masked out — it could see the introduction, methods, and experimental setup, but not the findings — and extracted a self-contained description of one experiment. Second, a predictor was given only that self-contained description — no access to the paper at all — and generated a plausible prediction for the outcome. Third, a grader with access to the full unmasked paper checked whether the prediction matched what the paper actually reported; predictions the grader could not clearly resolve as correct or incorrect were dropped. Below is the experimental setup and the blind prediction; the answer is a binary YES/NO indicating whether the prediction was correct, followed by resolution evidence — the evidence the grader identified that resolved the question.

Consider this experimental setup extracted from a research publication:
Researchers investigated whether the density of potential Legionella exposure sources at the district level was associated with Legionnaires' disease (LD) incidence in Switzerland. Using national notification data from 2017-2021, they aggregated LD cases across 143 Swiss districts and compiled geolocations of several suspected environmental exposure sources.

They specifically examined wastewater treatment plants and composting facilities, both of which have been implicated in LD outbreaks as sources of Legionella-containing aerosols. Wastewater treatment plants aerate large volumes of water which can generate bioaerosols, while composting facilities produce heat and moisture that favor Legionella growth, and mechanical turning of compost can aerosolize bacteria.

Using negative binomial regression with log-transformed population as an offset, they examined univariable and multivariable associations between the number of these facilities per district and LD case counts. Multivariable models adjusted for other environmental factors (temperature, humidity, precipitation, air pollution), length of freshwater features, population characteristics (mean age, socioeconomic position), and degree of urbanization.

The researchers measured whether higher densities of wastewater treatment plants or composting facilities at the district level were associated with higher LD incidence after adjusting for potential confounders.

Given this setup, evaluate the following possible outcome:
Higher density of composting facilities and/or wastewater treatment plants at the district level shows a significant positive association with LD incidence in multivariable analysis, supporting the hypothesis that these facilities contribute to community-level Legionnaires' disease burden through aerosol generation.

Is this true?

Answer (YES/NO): NO